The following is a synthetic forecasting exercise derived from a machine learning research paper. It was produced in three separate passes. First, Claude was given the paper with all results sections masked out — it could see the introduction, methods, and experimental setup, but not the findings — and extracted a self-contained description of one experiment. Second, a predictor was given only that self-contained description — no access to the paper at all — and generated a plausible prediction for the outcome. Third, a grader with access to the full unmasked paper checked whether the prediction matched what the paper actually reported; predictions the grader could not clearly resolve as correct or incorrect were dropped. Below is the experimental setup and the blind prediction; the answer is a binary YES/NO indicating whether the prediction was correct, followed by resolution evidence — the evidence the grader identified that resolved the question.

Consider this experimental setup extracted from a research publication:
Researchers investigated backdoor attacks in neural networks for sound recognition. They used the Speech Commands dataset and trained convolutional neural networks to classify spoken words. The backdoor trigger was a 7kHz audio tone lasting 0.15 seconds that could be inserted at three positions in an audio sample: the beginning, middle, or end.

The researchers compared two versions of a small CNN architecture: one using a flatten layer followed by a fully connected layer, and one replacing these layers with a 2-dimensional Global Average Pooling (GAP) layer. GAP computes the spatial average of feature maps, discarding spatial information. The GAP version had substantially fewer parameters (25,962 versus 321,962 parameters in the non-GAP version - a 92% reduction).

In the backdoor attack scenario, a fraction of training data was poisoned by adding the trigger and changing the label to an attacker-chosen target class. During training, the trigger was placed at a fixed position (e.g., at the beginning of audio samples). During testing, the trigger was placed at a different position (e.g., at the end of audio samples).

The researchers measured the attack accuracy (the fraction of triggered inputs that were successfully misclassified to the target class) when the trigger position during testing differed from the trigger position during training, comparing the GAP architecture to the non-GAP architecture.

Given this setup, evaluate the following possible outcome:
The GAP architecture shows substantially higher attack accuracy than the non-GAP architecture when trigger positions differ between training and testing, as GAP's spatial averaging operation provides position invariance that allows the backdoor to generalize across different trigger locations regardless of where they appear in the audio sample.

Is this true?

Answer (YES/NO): NO